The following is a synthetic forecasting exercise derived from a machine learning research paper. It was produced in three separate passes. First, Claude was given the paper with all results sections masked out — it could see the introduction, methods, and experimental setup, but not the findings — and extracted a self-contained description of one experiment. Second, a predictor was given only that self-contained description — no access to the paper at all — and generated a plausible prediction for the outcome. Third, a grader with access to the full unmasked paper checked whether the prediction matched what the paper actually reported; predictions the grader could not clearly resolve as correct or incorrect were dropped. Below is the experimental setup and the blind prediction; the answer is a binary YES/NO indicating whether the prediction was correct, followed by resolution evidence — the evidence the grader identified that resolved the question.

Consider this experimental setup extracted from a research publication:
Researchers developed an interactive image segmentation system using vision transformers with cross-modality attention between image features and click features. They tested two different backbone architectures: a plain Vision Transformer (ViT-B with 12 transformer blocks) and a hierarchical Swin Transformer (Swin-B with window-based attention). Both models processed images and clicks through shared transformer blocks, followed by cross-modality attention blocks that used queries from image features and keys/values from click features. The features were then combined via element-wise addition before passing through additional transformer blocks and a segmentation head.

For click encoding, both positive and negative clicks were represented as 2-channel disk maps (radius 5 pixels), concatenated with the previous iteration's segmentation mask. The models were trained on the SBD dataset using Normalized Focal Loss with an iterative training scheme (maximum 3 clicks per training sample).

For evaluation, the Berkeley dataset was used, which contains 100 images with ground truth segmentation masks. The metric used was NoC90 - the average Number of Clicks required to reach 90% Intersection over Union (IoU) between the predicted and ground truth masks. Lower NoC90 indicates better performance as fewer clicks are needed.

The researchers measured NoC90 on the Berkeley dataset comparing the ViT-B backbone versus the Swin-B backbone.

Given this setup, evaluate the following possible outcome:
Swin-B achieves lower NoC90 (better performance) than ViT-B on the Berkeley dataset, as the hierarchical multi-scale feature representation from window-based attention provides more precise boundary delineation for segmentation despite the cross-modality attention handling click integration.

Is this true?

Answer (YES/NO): YES